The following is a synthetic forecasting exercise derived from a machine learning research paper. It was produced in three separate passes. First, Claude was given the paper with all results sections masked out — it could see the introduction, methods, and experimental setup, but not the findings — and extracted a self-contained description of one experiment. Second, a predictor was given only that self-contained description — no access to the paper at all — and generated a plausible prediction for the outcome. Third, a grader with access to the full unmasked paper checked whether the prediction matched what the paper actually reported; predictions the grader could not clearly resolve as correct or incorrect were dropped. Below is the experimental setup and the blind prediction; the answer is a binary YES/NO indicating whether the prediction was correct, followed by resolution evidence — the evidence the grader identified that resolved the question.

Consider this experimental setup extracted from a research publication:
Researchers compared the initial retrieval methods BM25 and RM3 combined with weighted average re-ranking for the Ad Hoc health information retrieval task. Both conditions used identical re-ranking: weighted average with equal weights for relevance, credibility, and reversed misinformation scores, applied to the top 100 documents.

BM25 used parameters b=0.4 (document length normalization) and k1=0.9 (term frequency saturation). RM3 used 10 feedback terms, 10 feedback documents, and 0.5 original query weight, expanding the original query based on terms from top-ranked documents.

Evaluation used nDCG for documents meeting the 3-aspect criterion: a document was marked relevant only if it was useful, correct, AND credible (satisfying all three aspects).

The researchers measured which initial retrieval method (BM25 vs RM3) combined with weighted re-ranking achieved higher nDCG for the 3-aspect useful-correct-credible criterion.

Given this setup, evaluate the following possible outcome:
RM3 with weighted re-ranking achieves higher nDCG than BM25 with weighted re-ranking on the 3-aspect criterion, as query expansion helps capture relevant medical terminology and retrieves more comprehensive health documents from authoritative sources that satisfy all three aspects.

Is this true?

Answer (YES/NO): NO